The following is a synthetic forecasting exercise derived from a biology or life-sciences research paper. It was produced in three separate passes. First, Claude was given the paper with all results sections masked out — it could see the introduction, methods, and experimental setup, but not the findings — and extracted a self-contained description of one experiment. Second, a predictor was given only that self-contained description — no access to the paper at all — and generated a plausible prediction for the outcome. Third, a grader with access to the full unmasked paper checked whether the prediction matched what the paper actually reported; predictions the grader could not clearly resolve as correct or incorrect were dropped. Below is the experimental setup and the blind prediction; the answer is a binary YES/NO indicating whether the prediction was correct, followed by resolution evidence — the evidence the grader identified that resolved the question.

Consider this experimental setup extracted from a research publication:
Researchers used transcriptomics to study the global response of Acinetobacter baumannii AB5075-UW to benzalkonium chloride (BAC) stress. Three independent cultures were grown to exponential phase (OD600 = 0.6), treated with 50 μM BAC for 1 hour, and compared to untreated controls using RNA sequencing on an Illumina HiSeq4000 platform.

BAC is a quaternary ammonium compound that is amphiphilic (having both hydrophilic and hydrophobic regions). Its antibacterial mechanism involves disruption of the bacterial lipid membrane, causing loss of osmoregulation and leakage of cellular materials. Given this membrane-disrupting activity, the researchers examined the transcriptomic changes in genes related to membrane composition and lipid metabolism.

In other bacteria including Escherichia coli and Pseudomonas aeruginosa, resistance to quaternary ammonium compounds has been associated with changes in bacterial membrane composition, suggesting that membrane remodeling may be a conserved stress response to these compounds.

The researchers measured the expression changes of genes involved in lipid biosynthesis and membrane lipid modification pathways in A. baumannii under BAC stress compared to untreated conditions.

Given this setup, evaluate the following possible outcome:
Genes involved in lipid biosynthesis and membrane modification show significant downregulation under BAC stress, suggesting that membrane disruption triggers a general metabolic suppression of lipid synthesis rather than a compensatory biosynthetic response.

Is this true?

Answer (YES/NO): NO